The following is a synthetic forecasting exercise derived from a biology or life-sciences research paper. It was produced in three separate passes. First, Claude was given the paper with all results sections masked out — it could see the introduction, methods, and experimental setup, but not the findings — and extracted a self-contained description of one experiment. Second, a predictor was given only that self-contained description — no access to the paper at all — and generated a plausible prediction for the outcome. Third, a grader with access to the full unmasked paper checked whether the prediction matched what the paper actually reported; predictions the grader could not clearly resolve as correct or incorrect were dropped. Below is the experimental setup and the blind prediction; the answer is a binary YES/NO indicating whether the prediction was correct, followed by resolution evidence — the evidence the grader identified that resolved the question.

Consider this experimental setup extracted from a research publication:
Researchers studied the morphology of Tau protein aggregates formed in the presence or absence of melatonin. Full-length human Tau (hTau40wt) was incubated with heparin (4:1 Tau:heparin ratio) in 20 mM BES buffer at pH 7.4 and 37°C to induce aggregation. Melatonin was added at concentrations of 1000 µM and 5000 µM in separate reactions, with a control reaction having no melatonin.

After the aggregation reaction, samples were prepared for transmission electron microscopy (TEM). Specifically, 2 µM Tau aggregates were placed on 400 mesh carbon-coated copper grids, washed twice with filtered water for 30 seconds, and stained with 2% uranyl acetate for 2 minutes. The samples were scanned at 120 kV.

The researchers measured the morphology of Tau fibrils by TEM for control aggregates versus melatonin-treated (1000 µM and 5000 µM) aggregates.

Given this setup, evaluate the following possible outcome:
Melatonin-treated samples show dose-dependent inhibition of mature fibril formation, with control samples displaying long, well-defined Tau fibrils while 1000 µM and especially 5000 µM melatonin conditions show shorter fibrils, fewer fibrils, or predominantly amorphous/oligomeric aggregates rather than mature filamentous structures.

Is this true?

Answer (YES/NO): NO